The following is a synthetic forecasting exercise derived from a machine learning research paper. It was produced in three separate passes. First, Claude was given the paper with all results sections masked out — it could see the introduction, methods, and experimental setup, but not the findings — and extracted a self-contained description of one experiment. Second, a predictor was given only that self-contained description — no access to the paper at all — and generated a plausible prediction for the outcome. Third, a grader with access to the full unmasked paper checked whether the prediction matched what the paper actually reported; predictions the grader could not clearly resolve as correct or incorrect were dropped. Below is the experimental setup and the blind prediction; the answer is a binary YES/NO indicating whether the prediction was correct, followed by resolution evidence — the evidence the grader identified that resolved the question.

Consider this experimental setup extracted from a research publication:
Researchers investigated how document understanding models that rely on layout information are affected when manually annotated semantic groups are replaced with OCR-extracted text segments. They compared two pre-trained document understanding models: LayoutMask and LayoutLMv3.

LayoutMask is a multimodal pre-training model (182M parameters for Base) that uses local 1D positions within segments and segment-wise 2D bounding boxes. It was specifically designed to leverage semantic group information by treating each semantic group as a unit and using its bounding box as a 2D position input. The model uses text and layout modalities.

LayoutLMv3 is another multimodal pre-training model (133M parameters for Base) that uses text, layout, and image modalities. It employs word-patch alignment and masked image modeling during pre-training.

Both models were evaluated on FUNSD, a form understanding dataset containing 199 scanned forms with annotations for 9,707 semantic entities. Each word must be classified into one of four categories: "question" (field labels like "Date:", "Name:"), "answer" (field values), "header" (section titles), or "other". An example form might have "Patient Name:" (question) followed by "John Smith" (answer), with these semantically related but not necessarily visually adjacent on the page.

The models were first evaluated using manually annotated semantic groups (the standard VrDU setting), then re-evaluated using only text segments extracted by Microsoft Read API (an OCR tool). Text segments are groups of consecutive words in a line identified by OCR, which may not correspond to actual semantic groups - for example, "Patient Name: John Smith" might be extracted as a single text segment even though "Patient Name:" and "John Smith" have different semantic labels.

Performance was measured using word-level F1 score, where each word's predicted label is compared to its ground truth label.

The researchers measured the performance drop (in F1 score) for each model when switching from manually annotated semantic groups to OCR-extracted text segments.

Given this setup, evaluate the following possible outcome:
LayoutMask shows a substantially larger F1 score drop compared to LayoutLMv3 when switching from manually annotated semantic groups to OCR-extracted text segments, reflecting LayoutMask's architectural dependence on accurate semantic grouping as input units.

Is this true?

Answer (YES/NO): YES